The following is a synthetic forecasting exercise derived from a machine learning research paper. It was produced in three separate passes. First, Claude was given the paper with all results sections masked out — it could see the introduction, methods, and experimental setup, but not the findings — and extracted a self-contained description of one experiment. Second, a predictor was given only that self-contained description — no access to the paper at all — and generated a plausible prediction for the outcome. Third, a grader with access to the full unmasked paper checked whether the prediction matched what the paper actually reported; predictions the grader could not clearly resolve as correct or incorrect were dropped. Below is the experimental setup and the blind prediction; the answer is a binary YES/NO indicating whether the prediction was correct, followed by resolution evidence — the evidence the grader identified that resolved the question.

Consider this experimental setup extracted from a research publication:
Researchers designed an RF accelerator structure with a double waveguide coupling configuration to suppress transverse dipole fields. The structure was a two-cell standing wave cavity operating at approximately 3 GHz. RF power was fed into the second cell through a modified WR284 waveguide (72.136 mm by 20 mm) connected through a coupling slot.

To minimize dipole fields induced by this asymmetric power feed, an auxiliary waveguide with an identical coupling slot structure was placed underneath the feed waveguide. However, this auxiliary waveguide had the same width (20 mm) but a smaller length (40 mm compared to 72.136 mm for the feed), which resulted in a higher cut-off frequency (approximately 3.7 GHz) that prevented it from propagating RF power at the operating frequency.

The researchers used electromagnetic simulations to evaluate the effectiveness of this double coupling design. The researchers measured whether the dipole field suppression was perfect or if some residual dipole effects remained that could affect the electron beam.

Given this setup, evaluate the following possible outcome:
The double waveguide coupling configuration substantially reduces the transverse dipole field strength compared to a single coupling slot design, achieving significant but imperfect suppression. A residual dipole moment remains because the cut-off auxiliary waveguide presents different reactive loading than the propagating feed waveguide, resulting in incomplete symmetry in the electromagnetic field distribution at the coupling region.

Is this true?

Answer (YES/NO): YES